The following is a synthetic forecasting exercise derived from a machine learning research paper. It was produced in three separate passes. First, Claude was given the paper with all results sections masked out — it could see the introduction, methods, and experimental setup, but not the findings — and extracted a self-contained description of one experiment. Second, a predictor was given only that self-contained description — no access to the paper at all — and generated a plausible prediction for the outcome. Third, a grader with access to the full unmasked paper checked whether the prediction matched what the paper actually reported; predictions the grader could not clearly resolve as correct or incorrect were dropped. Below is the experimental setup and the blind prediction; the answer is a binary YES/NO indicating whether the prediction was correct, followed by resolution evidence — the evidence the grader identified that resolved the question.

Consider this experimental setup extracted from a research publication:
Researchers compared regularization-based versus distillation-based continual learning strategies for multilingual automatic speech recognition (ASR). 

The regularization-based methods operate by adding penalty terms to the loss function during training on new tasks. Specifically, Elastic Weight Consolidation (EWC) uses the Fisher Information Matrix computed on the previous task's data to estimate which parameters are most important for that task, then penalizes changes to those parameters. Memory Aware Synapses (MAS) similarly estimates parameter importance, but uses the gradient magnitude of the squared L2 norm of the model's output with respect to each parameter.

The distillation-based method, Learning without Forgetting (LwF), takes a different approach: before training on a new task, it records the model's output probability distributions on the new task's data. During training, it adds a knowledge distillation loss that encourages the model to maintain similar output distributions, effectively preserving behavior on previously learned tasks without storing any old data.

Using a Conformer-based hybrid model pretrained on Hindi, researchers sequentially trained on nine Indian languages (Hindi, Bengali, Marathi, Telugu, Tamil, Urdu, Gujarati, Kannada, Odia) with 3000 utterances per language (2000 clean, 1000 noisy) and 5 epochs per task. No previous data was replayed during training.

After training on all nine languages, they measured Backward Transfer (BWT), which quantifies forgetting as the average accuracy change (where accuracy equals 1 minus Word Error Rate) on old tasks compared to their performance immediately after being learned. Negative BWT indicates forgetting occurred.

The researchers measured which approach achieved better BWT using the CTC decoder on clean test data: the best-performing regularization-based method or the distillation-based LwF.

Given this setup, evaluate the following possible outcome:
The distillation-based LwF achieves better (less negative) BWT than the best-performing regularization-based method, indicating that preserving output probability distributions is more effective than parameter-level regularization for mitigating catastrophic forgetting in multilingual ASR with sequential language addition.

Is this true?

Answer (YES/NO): NO